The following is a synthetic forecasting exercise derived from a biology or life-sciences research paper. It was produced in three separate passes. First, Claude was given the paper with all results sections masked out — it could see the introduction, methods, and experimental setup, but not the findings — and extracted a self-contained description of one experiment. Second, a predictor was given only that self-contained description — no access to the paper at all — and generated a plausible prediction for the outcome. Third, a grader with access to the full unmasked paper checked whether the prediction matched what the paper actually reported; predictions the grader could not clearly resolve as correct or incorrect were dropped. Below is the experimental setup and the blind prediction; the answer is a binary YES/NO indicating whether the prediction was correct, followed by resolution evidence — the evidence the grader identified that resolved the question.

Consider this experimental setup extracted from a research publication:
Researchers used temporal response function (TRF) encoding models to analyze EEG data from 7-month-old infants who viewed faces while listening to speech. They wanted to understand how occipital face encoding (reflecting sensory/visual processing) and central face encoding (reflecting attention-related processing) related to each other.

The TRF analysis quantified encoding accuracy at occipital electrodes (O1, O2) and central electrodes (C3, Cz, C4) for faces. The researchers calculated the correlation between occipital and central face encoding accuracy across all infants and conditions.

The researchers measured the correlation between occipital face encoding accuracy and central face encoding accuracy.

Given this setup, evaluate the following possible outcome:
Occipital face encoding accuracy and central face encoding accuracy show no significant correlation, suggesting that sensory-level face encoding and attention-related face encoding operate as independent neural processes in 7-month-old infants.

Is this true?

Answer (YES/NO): NO